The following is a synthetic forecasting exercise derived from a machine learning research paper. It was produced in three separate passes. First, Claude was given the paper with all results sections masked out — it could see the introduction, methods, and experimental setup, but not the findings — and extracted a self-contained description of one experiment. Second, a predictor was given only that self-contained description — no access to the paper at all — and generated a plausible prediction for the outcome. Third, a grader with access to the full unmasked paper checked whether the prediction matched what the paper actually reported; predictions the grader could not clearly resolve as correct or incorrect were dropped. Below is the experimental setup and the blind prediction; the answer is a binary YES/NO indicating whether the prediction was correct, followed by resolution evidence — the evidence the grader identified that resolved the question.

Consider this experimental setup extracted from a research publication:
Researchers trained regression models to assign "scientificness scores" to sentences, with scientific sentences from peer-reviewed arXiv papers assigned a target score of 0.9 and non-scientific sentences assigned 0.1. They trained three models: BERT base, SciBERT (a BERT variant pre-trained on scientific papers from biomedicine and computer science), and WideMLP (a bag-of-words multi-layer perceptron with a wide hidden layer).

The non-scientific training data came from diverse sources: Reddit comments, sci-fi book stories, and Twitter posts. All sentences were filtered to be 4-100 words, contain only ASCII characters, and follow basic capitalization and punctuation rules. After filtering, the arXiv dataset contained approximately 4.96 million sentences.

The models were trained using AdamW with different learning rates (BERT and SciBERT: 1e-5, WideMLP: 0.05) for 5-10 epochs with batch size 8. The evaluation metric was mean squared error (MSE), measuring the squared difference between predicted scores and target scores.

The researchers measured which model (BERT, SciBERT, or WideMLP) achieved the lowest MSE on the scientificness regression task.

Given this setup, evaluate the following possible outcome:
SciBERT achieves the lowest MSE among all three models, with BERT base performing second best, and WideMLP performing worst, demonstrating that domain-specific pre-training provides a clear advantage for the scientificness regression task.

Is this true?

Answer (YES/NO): NO